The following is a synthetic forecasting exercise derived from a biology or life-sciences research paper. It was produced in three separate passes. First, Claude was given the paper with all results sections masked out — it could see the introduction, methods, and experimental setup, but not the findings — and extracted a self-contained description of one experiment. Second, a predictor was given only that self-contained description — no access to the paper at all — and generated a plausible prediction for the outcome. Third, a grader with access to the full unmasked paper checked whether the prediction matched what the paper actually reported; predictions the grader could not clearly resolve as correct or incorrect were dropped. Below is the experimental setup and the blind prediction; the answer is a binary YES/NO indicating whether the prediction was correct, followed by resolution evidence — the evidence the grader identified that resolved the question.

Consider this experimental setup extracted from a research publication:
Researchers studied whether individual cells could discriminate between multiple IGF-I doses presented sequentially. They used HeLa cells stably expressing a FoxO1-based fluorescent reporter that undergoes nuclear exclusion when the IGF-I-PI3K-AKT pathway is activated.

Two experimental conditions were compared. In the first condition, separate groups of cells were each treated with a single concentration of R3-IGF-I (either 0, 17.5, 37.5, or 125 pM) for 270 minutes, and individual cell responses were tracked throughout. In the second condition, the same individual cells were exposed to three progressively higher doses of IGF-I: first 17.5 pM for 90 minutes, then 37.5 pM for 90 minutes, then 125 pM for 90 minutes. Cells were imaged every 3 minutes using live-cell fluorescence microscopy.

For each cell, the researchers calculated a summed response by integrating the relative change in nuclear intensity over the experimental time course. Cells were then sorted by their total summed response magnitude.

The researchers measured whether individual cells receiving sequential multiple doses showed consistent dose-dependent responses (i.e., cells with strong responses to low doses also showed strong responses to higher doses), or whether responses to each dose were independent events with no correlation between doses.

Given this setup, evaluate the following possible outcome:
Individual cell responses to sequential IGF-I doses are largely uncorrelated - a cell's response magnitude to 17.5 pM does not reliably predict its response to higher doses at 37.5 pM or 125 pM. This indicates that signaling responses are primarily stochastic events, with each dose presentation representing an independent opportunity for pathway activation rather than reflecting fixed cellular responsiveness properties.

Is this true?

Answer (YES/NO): NO